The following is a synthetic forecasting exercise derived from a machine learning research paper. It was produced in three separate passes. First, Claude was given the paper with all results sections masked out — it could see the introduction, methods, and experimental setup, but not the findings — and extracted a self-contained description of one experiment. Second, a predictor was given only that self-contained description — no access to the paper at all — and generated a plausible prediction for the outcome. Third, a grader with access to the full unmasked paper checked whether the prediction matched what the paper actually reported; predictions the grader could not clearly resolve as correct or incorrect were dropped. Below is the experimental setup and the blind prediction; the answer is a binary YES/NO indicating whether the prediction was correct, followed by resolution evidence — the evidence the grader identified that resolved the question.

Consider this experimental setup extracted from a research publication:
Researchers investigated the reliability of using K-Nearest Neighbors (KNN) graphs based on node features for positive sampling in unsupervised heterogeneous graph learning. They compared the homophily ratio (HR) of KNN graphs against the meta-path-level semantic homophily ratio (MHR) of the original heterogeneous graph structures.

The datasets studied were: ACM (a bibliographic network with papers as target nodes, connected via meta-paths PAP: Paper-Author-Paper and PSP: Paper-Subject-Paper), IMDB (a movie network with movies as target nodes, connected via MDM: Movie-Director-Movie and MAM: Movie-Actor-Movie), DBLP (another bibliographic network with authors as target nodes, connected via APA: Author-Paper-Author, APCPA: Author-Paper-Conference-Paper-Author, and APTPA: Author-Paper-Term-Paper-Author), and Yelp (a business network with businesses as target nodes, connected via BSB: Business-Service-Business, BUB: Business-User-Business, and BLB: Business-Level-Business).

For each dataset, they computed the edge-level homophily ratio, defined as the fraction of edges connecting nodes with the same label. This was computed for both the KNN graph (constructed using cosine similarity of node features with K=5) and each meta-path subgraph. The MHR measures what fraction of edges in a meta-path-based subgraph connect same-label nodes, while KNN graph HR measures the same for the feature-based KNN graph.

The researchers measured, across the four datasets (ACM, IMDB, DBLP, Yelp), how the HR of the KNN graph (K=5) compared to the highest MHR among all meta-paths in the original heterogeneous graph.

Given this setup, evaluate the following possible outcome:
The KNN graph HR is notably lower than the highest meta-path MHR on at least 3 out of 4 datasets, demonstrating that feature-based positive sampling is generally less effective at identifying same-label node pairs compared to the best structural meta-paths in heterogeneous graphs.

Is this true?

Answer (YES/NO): YES